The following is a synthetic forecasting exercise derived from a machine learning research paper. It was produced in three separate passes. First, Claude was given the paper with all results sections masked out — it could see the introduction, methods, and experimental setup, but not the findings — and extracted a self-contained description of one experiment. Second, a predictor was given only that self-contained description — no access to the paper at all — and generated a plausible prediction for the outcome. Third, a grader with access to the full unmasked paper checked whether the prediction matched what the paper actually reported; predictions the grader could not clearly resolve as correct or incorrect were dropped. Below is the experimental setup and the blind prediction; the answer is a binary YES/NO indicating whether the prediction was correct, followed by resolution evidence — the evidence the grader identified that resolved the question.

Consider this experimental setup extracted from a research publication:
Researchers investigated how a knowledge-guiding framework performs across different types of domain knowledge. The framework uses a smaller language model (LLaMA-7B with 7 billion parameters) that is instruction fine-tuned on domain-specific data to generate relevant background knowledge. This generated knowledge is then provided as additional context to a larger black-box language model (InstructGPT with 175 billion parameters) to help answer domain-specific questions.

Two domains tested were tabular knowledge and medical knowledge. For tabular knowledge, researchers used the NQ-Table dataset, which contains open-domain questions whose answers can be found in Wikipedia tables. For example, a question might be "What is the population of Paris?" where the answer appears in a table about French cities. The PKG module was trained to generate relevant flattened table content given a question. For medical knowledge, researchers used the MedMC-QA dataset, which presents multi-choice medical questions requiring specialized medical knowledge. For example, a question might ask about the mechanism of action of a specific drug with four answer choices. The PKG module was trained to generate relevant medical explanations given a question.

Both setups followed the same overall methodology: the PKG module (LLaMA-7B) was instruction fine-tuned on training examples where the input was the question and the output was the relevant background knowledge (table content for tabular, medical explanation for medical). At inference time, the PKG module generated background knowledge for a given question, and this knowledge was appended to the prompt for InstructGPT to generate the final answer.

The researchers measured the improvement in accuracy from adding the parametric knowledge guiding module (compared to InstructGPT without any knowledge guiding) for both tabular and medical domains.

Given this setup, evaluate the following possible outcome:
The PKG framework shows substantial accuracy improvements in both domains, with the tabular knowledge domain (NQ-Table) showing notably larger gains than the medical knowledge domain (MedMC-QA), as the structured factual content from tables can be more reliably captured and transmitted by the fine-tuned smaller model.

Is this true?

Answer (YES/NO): YES